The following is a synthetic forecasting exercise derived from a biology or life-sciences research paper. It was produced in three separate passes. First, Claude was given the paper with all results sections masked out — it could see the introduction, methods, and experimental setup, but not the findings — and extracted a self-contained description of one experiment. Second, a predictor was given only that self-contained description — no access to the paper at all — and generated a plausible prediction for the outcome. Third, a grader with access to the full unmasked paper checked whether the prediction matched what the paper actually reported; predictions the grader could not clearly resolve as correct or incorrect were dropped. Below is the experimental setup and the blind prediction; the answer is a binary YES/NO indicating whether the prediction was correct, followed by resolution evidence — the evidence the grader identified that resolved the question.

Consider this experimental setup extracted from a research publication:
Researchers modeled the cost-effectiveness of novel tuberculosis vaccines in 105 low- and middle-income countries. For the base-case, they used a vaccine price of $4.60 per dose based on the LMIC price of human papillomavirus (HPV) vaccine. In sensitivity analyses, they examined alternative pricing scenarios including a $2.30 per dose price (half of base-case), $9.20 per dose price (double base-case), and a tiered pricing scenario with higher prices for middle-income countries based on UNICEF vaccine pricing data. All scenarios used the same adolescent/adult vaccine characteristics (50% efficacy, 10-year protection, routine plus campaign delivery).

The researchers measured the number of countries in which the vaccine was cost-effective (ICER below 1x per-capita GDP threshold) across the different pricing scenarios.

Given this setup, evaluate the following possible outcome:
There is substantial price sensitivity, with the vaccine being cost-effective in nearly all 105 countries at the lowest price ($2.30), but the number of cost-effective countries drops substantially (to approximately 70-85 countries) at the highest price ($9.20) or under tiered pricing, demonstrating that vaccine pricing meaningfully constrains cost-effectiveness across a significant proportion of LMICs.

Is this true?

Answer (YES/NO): NO